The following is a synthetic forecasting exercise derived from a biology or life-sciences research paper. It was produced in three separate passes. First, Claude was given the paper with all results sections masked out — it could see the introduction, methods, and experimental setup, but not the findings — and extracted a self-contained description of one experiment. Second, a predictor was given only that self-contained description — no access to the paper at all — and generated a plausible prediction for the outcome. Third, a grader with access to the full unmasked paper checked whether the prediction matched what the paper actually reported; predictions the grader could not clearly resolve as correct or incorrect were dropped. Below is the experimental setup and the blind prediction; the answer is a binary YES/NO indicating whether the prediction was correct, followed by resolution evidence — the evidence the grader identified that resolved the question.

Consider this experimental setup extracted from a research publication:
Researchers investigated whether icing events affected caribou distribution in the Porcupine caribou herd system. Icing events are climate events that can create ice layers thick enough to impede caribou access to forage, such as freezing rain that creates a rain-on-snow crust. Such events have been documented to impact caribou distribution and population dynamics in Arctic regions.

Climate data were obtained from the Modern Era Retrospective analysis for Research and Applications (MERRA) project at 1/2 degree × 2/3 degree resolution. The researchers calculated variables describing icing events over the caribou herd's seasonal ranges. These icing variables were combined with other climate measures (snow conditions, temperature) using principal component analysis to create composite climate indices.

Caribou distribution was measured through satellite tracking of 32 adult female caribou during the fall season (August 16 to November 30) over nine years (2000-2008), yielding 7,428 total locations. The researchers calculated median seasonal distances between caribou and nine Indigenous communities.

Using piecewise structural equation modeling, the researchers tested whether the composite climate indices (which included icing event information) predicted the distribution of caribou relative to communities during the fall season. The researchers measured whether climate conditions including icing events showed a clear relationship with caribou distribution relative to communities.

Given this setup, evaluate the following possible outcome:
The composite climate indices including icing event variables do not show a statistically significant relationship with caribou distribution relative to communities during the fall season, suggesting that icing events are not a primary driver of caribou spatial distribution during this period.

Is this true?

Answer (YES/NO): NO